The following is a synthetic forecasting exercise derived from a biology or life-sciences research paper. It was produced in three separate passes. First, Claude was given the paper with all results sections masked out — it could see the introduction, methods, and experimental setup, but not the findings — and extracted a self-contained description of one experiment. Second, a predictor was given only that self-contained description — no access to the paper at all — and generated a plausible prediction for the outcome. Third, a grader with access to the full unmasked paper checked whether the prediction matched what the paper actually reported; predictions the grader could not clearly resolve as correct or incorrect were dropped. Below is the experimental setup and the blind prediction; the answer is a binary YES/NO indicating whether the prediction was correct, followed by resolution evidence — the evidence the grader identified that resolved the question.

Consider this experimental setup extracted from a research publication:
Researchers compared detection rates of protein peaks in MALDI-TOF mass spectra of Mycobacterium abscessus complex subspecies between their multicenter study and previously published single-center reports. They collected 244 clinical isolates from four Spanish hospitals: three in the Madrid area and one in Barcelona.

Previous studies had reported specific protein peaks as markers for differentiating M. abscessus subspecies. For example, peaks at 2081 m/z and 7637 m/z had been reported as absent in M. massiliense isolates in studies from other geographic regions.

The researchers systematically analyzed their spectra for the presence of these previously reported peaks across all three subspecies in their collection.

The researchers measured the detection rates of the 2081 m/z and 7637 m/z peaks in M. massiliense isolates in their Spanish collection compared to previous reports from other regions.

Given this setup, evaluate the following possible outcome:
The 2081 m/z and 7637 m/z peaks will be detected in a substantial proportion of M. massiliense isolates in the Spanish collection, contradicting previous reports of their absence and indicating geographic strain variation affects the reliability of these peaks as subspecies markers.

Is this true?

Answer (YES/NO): YES